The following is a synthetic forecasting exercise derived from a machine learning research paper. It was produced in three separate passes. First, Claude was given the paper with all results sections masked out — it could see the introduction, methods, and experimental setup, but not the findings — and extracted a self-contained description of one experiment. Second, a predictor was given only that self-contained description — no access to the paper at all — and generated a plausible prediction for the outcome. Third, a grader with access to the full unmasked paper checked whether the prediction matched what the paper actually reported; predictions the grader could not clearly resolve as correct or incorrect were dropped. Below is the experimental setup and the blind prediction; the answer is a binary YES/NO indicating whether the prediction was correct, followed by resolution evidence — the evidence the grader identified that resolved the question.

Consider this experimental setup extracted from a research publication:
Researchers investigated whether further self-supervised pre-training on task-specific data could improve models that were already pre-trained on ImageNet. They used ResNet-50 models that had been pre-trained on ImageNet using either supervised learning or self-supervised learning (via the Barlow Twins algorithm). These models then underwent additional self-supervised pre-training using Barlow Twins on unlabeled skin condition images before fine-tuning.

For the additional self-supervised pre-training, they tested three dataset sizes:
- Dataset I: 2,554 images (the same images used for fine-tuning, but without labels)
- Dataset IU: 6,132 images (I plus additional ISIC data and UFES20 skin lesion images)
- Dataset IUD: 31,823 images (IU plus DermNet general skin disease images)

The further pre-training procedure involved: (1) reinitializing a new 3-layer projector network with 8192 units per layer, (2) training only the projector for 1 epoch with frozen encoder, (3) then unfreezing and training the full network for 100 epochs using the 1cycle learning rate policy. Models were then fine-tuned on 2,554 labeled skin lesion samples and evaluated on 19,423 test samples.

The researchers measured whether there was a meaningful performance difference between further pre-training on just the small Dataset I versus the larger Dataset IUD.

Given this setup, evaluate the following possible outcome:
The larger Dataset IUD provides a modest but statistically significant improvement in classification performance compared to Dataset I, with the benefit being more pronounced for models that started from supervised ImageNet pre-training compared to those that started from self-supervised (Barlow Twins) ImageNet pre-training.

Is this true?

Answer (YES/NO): NO